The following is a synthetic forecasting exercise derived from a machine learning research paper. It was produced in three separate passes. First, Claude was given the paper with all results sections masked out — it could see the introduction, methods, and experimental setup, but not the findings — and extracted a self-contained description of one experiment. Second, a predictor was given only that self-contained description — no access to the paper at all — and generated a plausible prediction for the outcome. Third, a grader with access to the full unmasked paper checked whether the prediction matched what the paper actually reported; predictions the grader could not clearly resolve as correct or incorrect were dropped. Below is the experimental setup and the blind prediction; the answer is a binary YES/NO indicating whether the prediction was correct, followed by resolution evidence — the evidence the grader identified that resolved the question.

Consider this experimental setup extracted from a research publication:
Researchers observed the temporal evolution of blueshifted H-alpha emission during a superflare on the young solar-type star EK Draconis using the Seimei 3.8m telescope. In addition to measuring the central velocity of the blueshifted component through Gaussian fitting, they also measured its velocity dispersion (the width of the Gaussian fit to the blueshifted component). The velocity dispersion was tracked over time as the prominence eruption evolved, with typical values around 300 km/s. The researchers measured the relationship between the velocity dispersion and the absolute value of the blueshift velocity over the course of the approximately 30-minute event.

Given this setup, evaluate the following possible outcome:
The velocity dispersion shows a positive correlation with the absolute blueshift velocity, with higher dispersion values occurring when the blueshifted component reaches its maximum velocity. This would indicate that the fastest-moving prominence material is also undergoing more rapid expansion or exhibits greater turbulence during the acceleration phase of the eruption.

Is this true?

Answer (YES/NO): YES